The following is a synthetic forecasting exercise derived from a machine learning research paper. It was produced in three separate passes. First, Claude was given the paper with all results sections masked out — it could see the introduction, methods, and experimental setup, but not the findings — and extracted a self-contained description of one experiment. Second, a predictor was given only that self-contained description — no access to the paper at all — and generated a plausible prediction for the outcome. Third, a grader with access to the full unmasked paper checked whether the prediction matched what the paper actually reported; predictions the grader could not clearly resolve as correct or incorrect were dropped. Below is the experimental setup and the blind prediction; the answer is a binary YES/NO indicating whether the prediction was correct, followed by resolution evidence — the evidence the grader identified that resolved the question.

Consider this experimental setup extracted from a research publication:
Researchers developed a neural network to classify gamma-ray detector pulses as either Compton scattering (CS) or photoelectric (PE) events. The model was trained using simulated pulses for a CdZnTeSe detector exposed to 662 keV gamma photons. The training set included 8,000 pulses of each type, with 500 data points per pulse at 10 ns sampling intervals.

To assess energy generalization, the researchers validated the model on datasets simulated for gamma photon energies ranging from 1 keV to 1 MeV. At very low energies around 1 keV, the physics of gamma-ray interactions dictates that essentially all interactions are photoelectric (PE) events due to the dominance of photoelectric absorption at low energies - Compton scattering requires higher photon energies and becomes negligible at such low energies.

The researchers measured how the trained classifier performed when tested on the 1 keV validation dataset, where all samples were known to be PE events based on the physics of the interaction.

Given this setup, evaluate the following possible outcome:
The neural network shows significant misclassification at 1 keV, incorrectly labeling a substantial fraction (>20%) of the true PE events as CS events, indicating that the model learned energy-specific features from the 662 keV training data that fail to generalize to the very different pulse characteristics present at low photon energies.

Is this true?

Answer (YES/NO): YES